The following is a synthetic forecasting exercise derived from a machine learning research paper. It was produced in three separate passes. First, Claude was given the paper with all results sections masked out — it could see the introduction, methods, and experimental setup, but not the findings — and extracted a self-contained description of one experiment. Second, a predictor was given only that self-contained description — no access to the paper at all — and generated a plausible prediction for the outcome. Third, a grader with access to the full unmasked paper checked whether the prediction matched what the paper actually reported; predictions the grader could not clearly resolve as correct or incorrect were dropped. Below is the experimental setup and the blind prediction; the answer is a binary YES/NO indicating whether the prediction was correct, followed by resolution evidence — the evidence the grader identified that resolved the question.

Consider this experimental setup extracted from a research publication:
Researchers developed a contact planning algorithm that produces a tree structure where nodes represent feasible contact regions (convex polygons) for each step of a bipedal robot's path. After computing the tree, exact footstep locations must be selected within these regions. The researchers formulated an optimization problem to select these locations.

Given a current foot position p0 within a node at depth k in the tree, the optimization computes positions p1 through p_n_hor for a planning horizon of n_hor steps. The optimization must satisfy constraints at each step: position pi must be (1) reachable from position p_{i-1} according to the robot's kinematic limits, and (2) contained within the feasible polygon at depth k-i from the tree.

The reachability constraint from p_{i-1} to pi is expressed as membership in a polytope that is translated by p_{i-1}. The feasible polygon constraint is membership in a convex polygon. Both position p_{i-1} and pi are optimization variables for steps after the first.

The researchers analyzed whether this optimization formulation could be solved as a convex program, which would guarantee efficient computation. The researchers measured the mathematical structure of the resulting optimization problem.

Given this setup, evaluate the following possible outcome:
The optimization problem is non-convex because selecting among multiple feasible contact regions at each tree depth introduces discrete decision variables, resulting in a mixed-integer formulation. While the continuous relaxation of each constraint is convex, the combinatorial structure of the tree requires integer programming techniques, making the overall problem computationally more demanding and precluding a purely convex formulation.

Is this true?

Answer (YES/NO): NO